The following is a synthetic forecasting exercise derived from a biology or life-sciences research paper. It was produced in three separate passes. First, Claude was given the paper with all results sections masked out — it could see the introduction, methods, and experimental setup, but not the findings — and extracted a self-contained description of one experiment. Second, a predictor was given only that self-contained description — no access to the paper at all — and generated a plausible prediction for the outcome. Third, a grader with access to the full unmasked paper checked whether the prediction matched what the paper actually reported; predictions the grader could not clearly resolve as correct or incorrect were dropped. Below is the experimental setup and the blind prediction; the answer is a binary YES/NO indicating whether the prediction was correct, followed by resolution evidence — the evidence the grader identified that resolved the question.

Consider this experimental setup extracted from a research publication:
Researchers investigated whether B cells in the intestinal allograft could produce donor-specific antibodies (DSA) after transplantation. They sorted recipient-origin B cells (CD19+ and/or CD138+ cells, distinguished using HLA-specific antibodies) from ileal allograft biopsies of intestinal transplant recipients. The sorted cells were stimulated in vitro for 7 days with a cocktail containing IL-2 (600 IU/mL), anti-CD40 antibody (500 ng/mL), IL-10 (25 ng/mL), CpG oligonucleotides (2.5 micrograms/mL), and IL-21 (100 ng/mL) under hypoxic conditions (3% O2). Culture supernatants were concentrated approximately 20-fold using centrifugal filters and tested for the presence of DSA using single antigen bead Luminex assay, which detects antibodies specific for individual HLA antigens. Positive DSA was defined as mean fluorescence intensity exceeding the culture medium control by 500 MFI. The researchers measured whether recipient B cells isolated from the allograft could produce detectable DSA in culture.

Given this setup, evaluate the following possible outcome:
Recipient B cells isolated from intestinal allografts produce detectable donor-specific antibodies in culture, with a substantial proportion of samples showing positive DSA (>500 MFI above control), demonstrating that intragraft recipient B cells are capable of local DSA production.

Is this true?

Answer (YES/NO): NO